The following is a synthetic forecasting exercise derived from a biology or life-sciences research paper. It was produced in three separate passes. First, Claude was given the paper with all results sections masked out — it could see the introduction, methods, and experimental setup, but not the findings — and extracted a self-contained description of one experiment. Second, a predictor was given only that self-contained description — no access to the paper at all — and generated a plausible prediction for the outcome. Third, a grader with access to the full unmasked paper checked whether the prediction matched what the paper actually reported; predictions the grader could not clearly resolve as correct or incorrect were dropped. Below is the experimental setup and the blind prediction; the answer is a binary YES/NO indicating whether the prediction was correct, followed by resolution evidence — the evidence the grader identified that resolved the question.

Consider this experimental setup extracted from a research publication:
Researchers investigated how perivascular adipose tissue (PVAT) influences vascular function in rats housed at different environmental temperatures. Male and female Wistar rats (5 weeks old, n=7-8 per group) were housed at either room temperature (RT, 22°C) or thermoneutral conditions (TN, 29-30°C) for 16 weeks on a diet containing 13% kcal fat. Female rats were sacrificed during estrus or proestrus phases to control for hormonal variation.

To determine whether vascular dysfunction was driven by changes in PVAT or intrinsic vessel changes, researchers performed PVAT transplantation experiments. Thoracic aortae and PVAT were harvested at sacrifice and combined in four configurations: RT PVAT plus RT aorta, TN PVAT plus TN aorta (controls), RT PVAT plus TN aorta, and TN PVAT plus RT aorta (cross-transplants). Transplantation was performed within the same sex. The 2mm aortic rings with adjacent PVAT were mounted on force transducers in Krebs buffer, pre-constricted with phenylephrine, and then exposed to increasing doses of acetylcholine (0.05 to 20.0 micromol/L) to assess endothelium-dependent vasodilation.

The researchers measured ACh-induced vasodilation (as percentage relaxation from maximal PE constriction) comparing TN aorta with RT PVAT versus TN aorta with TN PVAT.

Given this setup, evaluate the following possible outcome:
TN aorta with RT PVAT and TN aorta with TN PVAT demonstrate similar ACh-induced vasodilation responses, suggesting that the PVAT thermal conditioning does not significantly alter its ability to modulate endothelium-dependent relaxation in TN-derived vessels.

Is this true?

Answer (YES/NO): NO